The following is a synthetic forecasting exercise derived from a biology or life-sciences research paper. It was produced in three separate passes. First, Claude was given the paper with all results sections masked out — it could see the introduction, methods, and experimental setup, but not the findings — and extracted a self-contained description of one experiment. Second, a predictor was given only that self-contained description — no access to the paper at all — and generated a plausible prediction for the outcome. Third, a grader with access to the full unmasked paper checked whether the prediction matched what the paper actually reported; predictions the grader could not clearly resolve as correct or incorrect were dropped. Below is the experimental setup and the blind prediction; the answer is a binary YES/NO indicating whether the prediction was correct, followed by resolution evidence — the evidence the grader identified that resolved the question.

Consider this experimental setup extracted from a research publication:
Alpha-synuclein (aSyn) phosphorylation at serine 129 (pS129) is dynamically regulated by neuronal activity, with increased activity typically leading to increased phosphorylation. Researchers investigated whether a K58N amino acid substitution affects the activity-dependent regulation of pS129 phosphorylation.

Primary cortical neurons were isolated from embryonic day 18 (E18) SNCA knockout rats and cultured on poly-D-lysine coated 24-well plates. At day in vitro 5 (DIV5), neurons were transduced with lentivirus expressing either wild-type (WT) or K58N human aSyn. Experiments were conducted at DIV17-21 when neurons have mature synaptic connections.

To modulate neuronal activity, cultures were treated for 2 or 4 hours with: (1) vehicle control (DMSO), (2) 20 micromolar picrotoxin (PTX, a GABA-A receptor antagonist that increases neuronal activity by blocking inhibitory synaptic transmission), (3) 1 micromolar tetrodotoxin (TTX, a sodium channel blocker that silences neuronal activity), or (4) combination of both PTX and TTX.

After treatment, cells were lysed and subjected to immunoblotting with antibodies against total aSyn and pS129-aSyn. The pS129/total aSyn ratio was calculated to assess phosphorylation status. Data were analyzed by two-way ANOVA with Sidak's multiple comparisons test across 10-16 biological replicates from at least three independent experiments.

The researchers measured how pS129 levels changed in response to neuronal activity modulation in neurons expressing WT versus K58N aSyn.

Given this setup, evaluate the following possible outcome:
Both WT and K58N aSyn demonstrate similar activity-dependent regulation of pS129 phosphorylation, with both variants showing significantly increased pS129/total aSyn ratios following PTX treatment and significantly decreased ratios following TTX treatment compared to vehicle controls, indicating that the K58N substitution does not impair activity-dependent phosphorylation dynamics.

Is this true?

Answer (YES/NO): NO